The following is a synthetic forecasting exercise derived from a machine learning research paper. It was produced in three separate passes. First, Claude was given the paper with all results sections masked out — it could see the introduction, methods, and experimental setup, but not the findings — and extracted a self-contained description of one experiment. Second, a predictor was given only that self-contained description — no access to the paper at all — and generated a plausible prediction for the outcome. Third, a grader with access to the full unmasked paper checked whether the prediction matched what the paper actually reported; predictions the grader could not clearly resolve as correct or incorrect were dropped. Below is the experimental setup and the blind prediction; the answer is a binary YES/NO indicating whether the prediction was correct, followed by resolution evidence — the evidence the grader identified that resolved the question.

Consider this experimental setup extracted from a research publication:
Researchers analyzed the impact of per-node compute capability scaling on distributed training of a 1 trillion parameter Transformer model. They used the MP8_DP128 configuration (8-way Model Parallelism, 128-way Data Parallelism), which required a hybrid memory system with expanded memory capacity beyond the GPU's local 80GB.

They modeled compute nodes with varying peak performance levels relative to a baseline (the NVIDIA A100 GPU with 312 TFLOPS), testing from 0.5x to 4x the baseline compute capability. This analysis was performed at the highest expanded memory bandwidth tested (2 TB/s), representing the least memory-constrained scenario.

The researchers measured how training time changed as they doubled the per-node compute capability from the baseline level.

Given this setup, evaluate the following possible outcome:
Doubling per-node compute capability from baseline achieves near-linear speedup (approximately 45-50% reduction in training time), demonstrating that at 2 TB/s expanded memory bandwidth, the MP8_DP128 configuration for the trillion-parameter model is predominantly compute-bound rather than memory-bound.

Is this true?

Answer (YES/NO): NO